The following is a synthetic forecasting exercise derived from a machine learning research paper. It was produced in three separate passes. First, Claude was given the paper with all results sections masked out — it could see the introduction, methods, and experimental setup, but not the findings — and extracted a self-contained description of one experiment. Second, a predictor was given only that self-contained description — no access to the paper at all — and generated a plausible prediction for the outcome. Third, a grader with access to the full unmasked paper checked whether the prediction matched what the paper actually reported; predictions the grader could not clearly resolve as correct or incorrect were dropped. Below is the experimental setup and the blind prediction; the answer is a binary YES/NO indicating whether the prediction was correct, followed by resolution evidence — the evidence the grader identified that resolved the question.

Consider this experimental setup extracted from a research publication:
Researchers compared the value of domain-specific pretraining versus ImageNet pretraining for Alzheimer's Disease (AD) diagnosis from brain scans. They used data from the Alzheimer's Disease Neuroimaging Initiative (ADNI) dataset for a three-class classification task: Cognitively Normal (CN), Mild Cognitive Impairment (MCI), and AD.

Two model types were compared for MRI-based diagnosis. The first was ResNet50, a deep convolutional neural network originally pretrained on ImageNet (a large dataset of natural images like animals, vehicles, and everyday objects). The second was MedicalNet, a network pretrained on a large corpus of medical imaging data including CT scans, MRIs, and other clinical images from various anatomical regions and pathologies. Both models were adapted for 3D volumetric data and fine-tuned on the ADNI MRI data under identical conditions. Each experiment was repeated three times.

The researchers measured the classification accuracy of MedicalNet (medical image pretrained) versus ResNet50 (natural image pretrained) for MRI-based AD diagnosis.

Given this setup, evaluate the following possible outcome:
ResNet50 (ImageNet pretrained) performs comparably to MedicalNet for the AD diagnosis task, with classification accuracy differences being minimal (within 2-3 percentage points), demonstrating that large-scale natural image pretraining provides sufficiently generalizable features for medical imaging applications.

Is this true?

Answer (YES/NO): YES